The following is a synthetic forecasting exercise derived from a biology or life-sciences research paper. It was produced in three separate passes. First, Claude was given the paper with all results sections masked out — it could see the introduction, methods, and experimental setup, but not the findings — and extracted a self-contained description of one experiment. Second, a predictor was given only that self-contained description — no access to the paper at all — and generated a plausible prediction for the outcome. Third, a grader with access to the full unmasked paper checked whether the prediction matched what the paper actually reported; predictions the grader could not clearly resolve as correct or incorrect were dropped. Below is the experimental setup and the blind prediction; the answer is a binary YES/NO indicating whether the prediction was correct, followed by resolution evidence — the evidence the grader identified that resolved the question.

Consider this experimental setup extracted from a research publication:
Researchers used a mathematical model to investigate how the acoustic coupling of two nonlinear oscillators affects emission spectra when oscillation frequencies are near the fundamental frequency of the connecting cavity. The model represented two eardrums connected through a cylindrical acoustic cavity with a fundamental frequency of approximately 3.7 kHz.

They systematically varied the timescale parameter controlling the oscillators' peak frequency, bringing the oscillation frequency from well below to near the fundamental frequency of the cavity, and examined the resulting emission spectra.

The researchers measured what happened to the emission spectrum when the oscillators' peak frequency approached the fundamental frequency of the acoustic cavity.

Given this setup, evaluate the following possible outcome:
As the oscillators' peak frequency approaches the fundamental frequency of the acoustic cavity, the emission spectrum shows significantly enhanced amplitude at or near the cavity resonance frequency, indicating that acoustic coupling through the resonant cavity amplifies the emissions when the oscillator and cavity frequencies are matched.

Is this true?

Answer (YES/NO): NO